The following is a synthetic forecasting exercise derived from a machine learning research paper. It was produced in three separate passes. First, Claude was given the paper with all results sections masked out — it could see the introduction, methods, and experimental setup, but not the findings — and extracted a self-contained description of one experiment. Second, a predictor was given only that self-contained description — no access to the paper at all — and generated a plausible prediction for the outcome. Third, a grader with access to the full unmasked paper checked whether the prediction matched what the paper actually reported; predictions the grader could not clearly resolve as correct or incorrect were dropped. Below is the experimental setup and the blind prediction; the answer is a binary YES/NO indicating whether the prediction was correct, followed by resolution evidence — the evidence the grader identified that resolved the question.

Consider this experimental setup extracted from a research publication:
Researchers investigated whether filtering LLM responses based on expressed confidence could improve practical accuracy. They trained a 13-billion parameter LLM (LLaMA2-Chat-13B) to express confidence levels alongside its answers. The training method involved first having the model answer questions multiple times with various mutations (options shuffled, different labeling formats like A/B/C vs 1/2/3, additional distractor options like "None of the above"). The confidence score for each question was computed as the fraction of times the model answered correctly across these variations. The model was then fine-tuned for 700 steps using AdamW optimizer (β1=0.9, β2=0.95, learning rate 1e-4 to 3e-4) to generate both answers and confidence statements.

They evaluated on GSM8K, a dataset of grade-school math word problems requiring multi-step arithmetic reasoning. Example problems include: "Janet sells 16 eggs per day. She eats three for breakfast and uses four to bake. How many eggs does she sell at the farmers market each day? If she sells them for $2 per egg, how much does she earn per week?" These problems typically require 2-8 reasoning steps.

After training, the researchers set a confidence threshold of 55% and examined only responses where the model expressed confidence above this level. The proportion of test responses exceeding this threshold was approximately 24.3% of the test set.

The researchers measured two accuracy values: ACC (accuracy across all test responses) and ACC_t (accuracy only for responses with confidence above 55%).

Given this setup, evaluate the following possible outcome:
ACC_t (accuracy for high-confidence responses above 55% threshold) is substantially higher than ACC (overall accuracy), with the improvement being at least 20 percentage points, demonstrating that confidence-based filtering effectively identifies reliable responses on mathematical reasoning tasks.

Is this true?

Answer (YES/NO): NO